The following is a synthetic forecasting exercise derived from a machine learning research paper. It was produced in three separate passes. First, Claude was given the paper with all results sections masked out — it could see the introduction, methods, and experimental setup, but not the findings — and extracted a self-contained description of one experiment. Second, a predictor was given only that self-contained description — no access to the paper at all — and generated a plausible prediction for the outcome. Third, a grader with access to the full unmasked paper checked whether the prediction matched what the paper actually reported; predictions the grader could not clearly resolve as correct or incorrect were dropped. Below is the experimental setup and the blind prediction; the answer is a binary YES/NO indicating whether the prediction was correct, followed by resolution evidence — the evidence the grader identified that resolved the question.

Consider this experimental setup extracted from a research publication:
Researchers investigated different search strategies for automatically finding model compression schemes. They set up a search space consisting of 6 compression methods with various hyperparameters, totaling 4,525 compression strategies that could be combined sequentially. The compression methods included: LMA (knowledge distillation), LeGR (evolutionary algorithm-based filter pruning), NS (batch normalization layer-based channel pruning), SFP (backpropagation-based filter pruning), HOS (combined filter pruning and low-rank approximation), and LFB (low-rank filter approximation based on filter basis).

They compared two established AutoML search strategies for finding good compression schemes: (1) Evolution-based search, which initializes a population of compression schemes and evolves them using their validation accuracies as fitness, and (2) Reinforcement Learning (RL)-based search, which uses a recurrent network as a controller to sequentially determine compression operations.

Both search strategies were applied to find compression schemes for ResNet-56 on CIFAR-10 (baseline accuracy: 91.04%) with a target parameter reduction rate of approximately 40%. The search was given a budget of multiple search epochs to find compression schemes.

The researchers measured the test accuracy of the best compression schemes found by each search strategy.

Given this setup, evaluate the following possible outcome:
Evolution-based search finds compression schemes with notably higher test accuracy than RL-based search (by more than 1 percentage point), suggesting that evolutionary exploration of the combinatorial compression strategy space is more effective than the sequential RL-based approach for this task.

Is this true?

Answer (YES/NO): YES